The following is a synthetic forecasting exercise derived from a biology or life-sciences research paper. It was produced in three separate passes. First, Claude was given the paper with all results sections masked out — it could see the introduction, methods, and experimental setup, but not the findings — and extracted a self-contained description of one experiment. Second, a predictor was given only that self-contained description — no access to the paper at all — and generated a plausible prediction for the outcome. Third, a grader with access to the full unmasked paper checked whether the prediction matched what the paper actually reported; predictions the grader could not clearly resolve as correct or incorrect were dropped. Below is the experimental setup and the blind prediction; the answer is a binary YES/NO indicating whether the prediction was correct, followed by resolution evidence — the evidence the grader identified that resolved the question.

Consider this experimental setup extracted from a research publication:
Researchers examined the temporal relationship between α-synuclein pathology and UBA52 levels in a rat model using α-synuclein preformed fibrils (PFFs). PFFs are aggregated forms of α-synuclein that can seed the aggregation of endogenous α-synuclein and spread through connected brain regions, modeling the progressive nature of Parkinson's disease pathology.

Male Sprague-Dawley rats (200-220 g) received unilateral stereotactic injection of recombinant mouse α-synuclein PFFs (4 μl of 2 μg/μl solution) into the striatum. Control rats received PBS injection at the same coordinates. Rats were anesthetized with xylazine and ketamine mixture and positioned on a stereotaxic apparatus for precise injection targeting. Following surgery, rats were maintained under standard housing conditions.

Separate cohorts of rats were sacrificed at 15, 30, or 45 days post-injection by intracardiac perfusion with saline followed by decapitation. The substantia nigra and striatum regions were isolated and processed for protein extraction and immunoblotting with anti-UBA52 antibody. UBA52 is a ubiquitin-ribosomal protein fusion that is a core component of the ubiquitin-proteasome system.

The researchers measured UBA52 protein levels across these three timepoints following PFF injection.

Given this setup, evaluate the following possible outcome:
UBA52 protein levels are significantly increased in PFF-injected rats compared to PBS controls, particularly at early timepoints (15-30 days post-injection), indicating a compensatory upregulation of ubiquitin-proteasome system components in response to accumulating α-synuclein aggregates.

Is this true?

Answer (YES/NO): NO